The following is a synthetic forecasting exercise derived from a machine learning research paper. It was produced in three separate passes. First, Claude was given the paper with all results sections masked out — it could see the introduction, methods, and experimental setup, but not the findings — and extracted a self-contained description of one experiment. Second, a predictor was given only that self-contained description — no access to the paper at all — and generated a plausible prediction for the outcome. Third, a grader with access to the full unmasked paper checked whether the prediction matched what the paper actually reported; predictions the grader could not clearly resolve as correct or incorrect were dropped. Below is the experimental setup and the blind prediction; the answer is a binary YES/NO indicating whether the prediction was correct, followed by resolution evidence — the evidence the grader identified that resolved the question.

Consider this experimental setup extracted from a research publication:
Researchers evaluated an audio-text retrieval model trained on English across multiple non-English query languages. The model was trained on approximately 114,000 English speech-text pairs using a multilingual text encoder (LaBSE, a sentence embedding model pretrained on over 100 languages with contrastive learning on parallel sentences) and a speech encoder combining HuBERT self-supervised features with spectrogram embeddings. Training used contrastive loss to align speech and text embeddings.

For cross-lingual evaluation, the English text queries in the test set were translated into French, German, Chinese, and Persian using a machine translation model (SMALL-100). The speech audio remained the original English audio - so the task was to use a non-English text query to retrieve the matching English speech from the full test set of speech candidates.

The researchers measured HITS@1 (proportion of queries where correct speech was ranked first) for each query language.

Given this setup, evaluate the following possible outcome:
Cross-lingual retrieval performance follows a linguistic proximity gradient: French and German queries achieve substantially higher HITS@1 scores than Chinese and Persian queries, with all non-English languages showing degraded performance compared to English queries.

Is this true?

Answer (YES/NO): NO